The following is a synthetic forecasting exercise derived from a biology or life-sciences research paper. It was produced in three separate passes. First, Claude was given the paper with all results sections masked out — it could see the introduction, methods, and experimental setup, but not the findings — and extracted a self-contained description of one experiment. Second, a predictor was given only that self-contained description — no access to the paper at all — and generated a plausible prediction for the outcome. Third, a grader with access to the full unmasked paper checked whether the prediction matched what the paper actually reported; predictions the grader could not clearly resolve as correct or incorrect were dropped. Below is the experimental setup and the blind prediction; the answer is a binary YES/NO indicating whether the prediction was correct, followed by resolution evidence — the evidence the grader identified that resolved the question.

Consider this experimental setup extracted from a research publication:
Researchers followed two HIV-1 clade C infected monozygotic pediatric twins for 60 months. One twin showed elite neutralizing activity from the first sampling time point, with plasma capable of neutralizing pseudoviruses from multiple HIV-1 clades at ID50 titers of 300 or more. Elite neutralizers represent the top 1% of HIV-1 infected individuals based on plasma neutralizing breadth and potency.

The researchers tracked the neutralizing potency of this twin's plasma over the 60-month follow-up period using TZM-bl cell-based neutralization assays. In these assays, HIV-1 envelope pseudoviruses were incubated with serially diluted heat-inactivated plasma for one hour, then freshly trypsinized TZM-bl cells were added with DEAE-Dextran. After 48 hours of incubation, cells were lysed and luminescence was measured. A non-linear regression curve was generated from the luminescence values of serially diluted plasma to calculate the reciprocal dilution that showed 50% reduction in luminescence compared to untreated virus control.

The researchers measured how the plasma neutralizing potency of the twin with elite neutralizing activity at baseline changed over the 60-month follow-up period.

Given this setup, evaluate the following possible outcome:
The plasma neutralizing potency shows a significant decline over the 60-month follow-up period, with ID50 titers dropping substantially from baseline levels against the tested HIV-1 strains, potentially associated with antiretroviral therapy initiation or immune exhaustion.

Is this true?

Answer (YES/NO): NO